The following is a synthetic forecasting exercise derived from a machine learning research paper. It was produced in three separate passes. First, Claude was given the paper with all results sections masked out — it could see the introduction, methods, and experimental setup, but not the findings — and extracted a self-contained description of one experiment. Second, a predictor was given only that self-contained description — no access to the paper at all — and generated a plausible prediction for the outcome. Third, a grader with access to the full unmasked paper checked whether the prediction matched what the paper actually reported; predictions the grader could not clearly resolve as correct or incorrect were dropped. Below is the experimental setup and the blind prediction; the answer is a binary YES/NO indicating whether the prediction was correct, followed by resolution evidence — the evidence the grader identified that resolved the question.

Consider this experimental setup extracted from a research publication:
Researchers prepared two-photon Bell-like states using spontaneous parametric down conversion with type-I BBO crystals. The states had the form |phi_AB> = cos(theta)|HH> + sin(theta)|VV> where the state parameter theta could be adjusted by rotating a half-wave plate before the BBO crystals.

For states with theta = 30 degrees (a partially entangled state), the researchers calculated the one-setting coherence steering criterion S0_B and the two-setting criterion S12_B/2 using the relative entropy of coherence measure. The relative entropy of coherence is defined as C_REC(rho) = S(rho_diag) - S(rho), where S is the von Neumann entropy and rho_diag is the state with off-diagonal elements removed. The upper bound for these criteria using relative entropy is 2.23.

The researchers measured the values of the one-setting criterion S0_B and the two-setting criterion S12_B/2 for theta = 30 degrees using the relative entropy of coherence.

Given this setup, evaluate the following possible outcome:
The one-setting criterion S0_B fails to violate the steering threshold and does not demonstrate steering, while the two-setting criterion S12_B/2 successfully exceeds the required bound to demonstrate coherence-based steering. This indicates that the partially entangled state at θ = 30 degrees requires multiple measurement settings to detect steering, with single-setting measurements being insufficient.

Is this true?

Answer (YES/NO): YES